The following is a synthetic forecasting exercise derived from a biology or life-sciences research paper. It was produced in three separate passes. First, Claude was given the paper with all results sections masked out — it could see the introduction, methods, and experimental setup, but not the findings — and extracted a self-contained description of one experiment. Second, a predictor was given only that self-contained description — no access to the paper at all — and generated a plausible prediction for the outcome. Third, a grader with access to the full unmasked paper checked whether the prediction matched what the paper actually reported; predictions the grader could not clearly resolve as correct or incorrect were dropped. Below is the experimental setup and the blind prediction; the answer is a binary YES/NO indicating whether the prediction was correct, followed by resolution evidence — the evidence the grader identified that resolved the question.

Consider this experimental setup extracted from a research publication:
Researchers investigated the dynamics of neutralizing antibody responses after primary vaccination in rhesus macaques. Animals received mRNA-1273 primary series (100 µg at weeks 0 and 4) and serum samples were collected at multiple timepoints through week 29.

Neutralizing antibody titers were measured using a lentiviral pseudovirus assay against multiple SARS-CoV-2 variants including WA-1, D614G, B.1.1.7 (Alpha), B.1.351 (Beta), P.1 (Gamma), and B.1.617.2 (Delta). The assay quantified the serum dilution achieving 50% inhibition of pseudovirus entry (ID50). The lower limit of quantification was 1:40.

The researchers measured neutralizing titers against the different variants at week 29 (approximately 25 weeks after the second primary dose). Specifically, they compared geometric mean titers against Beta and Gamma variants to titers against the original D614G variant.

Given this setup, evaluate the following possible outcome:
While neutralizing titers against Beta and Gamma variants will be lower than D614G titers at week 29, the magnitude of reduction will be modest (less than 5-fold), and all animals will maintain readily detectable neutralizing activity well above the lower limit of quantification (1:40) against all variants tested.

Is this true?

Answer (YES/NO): YES